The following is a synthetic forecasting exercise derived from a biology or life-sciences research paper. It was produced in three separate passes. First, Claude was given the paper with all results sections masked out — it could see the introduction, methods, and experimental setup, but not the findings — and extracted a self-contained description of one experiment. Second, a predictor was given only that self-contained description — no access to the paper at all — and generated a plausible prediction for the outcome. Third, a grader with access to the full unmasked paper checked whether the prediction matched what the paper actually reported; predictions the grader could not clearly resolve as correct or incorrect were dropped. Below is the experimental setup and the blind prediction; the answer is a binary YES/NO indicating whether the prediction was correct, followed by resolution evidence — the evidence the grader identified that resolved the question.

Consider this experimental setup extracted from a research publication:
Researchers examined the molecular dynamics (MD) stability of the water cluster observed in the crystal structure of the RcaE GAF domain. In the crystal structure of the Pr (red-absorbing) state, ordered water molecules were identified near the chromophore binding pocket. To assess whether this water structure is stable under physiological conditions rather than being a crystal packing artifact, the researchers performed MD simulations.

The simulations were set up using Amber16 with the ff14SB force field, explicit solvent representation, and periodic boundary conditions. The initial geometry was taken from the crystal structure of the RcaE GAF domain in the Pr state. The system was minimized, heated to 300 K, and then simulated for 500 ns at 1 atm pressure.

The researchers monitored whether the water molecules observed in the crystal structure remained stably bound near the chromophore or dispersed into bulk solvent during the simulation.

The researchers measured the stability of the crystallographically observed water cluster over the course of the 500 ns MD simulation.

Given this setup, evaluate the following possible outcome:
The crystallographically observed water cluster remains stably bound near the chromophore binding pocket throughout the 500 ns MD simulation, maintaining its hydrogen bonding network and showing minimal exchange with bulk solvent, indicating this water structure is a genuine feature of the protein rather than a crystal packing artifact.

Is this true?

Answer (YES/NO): NO